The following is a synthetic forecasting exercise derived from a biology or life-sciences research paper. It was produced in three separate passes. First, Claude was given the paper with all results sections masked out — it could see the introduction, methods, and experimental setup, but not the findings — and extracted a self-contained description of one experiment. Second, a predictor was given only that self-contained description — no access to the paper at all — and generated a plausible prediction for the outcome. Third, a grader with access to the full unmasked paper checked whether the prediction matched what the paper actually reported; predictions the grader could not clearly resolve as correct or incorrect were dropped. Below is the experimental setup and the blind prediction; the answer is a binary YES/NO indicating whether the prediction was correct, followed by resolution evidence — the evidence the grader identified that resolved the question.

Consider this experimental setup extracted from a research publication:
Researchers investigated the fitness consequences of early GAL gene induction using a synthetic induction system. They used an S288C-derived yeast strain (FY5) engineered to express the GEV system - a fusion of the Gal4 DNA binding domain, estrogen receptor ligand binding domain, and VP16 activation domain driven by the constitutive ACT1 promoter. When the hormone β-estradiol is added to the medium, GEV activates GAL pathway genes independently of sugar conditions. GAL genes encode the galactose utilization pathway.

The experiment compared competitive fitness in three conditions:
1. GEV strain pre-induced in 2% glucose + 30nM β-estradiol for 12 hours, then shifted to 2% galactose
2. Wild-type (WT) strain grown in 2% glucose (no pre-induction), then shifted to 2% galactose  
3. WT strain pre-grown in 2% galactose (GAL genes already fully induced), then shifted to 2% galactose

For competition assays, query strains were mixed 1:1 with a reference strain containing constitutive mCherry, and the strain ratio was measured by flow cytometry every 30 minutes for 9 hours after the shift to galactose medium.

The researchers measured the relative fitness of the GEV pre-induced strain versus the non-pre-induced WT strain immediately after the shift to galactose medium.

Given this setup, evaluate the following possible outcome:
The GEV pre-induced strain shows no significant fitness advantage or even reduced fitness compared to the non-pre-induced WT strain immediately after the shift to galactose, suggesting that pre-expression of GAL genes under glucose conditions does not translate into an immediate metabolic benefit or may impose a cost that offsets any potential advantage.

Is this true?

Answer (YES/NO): NO